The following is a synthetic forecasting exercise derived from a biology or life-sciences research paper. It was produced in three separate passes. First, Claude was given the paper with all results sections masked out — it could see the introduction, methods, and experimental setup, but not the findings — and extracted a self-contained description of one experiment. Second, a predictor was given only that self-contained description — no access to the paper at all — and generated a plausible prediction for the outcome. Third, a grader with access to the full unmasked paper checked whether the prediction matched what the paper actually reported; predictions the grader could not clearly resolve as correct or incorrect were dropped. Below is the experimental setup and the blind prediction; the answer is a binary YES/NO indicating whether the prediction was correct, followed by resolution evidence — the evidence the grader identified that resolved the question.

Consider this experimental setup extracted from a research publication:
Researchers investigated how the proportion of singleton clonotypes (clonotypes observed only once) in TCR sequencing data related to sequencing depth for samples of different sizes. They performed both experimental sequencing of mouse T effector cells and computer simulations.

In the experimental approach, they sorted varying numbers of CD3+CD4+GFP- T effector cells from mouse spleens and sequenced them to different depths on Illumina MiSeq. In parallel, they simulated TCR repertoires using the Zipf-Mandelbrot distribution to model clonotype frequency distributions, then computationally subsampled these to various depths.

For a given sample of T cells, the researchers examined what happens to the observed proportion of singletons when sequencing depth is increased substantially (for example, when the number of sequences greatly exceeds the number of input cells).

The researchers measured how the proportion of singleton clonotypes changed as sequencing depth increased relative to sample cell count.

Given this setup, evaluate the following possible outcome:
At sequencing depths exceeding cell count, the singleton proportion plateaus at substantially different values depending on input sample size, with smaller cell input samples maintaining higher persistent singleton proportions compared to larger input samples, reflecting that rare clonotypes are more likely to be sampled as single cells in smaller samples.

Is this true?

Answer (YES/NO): NO